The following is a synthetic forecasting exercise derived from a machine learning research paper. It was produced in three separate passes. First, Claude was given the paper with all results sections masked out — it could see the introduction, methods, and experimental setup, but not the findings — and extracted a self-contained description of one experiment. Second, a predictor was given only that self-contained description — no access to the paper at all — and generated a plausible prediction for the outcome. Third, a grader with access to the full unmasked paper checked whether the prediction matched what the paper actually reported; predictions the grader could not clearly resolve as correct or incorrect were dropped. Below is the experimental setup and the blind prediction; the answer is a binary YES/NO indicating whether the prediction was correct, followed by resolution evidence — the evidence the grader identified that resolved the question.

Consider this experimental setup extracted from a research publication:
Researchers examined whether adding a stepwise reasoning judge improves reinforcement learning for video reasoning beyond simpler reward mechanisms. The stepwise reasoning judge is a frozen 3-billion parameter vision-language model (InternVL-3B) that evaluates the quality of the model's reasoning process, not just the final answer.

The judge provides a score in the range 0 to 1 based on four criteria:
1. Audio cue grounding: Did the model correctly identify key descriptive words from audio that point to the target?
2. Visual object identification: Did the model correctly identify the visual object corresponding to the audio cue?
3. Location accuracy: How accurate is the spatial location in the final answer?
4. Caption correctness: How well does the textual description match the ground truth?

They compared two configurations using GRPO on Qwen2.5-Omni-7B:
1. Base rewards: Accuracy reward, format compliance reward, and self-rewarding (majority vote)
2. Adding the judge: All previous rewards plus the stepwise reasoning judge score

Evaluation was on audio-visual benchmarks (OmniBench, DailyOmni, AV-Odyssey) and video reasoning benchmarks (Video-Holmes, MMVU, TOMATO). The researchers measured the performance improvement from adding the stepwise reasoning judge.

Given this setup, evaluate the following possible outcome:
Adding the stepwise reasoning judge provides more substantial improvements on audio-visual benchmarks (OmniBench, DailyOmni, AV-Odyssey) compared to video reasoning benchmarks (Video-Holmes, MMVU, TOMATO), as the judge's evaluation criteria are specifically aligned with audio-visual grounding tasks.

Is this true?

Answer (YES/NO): NO